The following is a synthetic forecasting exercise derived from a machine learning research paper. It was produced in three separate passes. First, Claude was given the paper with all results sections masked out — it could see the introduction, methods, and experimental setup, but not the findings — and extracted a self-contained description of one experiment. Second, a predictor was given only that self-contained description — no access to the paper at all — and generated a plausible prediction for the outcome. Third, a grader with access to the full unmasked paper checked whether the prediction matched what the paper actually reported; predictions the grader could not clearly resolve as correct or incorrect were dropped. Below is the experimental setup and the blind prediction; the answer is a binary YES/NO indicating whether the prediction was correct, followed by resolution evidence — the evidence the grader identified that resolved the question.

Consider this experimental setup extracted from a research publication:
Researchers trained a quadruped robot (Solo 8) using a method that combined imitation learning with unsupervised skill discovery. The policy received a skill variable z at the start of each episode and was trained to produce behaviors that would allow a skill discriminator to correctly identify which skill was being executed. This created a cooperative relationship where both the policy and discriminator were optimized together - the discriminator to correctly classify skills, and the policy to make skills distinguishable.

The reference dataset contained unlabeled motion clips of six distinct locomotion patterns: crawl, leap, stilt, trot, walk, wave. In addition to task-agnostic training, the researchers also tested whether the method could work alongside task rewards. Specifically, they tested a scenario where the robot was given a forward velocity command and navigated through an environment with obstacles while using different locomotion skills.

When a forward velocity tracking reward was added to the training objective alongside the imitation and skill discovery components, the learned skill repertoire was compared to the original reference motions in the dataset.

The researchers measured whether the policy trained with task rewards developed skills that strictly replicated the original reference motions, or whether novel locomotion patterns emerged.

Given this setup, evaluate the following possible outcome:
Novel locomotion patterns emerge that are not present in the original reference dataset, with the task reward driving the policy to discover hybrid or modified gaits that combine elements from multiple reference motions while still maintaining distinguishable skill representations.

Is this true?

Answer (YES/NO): NO